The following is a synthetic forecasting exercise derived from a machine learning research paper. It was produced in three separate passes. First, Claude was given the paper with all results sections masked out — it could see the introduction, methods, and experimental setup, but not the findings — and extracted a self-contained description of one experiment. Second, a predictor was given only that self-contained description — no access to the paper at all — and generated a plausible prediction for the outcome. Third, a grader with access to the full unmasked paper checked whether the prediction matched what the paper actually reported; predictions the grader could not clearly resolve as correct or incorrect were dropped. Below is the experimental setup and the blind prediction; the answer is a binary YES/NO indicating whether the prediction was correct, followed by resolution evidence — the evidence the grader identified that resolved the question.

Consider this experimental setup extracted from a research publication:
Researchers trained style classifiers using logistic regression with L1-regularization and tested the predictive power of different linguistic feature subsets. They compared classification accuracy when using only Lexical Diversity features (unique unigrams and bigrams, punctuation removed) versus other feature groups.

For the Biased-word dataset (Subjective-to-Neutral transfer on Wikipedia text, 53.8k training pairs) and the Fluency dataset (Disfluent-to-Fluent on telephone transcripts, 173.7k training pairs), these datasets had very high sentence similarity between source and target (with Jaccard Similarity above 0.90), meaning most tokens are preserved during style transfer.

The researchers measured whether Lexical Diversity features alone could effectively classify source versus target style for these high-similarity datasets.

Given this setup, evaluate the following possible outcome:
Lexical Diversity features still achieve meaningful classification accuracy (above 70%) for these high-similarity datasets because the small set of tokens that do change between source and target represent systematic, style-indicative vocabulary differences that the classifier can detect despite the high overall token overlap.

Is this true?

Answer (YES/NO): NO